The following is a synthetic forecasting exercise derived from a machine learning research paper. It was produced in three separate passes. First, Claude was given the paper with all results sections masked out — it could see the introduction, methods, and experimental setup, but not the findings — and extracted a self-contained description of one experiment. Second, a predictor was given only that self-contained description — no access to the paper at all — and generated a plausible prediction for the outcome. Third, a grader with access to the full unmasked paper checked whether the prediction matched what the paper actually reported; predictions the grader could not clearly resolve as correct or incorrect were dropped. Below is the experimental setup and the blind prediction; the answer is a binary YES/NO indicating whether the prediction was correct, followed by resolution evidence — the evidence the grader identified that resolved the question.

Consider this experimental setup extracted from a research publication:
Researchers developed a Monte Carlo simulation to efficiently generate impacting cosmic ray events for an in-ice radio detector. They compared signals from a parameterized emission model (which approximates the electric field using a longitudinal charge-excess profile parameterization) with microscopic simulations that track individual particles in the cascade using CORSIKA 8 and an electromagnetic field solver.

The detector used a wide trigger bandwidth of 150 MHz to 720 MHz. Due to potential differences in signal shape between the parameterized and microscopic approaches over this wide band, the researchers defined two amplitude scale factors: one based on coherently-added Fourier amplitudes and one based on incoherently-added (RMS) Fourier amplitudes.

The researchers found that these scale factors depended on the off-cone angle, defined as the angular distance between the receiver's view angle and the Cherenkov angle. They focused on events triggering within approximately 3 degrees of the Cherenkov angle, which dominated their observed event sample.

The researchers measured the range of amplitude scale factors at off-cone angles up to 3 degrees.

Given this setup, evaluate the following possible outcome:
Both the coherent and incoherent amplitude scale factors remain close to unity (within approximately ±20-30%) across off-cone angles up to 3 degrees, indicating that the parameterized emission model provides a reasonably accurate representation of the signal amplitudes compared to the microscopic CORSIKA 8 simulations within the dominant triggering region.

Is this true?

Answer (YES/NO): NO